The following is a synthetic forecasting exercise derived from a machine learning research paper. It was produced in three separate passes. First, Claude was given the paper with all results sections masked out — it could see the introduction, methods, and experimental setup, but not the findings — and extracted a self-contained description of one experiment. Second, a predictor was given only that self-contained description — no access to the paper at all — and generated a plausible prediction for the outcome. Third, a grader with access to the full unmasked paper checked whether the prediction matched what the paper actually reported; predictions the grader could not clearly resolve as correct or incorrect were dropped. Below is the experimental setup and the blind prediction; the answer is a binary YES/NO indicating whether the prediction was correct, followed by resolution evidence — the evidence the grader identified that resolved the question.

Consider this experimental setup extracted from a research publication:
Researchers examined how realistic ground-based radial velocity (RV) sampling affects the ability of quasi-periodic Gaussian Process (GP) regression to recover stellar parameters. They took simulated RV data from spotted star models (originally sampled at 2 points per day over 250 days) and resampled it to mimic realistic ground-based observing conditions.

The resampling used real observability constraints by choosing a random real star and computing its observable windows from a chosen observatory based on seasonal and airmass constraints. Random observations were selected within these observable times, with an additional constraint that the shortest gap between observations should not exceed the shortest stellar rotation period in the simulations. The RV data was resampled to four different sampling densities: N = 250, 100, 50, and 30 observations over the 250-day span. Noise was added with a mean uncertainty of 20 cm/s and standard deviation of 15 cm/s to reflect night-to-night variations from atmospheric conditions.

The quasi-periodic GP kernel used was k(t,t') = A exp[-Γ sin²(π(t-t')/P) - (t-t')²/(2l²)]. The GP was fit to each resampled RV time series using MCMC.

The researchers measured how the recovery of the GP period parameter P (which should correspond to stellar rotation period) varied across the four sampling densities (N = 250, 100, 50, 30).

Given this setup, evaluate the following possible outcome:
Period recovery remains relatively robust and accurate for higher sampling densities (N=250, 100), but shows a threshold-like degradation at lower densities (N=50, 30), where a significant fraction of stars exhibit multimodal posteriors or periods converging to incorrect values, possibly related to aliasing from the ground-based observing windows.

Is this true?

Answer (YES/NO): YES